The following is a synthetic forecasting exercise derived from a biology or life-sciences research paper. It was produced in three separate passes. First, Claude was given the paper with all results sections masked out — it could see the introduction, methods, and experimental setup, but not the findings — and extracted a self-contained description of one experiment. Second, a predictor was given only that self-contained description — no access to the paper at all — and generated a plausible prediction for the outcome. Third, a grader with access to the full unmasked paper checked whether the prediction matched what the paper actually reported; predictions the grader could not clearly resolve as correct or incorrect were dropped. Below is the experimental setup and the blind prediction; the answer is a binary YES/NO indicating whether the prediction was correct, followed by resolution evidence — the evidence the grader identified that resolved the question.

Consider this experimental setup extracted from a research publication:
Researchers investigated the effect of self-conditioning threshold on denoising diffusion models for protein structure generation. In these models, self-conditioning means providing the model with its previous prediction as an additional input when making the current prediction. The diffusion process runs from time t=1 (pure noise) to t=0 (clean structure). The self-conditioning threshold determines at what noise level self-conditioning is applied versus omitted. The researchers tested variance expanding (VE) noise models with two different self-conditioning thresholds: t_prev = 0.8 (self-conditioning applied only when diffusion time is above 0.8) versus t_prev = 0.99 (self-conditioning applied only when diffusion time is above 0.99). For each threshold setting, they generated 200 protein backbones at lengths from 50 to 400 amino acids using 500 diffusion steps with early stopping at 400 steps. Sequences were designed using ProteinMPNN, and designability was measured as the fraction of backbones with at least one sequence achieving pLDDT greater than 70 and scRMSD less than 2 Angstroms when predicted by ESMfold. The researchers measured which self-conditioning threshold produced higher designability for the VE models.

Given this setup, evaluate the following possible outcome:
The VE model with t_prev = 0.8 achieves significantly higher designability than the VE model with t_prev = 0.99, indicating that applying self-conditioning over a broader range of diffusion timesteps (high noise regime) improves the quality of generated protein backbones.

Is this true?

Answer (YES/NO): NO